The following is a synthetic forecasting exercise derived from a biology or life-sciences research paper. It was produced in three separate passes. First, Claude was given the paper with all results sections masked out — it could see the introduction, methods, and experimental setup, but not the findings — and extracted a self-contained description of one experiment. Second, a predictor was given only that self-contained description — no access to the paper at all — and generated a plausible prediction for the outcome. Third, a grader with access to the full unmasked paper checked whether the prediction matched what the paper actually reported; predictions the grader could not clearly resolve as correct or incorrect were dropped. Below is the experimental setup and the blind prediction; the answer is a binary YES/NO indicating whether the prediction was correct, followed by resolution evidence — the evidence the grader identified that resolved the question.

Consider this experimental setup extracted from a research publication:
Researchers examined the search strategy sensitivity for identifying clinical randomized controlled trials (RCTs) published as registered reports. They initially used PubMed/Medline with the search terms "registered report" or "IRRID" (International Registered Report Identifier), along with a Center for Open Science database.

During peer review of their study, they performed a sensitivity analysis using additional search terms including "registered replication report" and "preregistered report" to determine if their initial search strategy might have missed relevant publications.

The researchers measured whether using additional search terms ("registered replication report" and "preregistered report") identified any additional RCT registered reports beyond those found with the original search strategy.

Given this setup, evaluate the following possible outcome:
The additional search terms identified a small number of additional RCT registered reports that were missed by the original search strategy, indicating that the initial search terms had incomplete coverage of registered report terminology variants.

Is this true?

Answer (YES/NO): NO